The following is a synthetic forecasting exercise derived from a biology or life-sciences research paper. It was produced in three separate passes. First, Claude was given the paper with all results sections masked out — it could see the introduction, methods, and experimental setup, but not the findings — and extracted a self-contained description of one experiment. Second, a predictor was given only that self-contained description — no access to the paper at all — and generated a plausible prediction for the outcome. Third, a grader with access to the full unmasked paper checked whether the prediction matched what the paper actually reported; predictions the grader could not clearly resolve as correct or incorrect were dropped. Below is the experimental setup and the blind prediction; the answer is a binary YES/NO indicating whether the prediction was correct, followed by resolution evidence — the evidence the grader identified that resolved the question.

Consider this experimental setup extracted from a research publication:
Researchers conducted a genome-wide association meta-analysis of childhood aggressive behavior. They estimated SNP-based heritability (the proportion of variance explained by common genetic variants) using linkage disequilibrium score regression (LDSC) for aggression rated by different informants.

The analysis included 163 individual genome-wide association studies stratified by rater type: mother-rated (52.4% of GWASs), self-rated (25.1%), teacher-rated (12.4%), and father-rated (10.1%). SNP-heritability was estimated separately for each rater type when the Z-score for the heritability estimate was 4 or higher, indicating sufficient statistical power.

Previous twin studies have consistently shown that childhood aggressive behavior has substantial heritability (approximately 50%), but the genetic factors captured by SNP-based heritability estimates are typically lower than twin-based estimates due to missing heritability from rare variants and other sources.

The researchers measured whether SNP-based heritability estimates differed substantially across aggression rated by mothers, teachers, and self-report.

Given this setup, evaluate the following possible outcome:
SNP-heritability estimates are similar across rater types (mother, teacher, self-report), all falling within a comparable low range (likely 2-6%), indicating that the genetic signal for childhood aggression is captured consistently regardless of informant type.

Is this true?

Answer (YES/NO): NO